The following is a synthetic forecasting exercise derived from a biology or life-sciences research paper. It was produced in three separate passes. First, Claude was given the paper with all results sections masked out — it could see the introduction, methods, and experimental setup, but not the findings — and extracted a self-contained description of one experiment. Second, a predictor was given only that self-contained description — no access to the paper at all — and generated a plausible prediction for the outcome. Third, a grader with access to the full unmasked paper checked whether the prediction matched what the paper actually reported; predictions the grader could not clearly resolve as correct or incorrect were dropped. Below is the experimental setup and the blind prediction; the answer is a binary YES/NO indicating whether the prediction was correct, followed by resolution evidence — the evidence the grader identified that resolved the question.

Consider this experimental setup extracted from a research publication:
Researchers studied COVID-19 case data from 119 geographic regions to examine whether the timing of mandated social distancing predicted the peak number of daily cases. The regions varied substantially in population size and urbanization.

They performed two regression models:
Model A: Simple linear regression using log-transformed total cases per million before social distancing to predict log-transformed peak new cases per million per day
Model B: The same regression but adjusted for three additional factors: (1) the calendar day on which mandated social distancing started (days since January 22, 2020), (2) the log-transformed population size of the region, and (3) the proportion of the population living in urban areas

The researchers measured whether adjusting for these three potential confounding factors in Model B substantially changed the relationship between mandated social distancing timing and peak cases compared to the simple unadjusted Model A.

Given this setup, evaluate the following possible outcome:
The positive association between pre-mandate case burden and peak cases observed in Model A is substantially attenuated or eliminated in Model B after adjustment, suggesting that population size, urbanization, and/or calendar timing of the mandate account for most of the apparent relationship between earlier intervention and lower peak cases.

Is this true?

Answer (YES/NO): NO